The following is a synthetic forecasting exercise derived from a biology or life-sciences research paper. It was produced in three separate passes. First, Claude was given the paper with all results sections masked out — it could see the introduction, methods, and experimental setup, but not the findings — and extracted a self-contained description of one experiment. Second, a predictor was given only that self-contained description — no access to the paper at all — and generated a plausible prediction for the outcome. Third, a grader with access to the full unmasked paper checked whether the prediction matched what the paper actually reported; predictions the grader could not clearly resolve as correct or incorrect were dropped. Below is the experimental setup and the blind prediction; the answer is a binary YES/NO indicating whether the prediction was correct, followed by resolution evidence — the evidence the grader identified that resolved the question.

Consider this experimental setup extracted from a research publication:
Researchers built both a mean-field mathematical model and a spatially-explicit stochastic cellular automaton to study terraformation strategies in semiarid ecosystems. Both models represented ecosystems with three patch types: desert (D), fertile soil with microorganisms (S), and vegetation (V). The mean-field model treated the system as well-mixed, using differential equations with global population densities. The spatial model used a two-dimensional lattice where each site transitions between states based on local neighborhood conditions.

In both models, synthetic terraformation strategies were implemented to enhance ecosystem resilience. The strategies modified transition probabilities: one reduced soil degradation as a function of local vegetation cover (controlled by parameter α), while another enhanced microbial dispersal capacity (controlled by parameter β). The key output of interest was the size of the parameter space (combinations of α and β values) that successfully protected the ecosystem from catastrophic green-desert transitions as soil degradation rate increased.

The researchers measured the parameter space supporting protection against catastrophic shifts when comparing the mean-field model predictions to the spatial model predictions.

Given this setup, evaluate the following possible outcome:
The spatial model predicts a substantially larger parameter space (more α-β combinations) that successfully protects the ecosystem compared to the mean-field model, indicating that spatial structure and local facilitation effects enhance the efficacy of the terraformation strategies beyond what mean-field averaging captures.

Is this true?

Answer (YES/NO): YES